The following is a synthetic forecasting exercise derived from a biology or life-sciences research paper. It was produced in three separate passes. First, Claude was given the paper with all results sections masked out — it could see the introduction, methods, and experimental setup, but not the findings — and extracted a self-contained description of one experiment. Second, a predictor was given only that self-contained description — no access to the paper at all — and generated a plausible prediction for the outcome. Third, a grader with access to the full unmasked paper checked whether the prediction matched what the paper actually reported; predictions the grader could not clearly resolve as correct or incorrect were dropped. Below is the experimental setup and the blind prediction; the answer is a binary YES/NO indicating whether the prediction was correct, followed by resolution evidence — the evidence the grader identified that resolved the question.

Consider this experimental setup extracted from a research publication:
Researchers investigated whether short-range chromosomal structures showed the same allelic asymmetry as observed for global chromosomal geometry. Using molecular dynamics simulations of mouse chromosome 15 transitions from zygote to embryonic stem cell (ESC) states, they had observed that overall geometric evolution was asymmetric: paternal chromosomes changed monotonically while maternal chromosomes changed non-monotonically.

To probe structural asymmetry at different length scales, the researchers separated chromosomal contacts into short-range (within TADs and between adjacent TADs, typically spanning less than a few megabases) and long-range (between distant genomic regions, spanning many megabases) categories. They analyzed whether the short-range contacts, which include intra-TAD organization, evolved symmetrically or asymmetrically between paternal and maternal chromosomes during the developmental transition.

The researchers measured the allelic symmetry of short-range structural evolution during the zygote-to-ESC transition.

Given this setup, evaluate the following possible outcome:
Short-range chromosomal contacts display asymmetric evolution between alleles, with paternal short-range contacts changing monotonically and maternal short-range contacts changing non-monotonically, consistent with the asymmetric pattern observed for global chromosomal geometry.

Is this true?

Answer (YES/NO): NO